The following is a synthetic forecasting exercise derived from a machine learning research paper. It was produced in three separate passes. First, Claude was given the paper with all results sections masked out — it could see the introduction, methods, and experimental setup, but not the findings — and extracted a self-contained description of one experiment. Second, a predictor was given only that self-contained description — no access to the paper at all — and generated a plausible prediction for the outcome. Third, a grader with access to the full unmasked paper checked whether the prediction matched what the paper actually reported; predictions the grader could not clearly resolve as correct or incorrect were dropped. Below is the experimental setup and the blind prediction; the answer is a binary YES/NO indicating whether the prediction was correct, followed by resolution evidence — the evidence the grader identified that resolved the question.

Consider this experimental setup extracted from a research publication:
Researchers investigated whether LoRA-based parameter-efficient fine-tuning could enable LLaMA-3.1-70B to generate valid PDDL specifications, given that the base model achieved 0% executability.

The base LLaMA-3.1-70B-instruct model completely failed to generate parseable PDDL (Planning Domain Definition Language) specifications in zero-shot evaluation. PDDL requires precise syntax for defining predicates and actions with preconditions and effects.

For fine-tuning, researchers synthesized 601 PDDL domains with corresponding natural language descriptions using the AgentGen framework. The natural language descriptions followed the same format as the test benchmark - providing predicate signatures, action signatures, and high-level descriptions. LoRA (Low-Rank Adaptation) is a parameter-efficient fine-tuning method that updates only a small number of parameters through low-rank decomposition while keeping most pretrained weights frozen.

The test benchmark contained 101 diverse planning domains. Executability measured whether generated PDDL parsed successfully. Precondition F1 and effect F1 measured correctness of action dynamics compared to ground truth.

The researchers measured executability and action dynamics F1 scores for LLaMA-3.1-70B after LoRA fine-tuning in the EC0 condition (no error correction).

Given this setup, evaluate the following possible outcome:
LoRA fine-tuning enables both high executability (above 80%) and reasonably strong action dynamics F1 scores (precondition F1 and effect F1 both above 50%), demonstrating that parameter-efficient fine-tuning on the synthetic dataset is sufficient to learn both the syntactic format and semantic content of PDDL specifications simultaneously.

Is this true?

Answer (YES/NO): NO